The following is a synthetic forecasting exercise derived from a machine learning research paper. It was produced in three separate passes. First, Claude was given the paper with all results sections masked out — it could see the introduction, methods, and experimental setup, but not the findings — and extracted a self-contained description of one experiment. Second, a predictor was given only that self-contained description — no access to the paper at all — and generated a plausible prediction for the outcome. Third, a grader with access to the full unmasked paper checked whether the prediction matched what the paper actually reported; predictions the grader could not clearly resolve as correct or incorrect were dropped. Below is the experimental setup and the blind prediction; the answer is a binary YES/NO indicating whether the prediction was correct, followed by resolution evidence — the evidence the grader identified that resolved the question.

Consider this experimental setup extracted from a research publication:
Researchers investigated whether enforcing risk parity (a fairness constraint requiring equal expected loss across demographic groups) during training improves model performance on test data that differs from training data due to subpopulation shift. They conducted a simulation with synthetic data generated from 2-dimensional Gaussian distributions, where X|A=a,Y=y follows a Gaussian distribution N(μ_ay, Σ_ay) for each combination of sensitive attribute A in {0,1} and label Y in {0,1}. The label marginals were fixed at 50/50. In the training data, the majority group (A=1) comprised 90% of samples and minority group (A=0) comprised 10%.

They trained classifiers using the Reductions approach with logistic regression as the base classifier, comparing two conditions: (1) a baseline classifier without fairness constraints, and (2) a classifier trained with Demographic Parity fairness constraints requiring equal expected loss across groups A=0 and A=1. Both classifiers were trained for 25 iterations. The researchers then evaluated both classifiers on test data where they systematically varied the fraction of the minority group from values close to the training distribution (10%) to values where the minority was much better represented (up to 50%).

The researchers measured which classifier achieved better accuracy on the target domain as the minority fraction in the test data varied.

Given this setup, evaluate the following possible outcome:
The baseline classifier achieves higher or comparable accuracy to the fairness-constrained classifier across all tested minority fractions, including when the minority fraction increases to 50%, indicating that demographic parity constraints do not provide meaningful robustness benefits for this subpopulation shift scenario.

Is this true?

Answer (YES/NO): NO